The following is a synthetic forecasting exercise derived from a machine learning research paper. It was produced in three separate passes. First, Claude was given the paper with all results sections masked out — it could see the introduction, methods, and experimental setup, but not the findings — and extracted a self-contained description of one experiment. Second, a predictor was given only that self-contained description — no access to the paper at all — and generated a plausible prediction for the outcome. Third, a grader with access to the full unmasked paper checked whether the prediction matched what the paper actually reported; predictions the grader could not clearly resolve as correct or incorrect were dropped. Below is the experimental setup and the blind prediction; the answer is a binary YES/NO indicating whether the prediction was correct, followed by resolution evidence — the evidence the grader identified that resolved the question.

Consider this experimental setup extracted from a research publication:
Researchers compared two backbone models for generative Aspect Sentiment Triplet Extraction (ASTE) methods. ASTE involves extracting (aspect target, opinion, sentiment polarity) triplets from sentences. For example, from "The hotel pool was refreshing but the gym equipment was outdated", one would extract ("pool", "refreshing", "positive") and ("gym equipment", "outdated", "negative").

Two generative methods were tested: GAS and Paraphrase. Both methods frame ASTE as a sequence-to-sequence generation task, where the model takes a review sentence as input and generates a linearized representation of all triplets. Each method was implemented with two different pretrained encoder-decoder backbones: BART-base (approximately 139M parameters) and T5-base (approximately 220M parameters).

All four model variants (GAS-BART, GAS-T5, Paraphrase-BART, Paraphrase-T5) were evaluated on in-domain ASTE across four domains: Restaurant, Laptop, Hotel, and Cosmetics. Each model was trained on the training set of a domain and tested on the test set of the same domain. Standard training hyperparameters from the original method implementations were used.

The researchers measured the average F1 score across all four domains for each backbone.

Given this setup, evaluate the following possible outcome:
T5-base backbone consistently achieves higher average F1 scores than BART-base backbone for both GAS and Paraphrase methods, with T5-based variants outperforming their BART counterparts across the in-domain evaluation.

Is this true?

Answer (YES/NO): YES